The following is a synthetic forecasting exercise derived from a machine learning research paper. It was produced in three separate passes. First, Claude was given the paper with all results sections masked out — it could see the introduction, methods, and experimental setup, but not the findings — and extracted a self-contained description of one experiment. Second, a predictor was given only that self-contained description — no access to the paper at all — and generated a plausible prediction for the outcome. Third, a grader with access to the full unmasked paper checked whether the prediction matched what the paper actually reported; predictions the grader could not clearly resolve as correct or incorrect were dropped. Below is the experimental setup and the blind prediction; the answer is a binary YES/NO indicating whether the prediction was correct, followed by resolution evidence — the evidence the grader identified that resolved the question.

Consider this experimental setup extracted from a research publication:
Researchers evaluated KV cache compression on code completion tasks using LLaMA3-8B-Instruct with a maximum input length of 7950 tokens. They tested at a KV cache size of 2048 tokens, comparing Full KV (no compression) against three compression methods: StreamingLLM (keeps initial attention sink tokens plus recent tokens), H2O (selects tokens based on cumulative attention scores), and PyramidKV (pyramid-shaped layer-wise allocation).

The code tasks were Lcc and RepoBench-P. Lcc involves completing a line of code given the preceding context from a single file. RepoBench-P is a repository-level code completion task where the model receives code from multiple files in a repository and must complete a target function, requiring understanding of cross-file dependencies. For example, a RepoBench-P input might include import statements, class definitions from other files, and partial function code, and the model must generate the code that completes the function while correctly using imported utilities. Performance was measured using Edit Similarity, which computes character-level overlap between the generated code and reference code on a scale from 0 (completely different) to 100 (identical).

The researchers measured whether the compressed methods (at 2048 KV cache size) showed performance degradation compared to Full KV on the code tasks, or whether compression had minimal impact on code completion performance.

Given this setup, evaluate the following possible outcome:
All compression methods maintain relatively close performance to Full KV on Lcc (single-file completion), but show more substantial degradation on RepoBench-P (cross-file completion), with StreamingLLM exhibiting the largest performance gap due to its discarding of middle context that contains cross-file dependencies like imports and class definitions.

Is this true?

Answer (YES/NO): NO